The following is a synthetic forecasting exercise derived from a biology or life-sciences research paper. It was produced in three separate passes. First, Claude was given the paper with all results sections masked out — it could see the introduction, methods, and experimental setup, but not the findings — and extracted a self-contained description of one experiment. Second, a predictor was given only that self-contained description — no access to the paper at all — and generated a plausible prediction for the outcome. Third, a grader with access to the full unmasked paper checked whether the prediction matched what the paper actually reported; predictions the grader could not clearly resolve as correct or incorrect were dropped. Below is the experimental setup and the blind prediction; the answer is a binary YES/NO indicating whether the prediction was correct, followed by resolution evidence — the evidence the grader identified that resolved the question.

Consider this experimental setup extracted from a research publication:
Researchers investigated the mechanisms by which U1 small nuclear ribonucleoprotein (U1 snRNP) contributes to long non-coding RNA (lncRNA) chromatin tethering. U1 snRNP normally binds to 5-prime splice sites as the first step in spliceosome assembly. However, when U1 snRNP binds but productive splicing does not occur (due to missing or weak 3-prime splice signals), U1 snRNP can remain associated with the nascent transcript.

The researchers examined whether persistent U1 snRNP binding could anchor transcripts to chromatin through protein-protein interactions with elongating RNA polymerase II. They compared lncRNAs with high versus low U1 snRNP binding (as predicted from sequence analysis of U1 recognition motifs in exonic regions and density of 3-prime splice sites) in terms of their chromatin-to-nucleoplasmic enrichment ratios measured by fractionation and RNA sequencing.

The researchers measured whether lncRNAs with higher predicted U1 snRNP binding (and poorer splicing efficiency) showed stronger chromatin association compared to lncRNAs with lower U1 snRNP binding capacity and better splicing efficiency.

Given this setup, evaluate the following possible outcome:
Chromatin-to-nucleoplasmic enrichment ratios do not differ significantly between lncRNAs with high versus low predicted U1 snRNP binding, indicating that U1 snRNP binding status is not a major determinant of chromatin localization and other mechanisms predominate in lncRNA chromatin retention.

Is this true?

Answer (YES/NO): NO